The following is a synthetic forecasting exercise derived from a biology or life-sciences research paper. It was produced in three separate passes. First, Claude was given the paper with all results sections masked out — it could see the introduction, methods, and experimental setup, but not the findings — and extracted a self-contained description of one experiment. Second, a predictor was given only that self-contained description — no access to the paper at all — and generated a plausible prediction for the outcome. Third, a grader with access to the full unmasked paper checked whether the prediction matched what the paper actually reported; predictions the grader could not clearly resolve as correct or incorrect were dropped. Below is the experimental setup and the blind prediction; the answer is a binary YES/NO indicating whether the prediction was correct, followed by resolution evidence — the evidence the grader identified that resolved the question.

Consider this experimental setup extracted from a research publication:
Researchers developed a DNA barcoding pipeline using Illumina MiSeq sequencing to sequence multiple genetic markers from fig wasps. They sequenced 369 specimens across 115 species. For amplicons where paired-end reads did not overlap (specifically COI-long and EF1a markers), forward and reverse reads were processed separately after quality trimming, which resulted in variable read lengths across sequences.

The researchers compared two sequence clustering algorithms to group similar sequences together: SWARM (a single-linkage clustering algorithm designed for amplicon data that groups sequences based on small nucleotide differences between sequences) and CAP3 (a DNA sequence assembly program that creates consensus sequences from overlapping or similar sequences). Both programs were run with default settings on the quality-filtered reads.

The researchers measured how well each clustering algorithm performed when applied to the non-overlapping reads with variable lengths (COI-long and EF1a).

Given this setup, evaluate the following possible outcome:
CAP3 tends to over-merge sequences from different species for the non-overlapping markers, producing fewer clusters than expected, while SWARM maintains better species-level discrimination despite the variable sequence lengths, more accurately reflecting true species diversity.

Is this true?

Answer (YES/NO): NO